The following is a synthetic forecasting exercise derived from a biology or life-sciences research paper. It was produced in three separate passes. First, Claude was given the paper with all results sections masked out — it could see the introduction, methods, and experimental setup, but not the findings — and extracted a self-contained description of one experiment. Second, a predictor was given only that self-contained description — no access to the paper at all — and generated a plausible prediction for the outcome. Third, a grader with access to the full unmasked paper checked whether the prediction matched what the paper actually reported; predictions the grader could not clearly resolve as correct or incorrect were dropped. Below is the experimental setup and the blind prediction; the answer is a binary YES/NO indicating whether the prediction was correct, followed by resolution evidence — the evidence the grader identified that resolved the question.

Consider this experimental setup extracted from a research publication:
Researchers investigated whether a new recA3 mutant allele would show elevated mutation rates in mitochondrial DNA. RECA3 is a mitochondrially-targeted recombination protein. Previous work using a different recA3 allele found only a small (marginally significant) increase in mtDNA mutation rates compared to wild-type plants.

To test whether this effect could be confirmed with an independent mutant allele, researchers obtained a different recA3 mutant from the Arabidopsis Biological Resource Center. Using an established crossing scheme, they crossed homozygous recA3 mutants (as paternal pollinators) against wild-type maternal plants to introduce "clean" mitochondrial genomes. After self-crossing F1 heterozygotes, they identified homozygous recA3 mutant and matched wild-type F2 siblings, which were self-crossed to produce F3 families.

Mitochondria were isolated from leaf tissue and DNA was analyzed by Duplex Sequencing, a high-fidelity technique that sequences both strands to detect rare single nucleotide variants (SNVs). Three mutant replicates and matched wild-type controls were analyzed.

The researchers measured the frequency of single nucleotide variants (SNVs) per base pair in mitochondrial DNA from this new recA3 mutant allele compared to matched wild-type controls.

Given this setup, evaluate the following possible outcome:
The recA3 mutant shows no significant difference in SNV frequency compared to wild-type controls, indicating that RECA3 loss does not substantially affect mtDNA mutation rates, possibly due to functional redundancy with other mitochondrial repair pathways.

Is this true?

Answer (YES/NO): NO